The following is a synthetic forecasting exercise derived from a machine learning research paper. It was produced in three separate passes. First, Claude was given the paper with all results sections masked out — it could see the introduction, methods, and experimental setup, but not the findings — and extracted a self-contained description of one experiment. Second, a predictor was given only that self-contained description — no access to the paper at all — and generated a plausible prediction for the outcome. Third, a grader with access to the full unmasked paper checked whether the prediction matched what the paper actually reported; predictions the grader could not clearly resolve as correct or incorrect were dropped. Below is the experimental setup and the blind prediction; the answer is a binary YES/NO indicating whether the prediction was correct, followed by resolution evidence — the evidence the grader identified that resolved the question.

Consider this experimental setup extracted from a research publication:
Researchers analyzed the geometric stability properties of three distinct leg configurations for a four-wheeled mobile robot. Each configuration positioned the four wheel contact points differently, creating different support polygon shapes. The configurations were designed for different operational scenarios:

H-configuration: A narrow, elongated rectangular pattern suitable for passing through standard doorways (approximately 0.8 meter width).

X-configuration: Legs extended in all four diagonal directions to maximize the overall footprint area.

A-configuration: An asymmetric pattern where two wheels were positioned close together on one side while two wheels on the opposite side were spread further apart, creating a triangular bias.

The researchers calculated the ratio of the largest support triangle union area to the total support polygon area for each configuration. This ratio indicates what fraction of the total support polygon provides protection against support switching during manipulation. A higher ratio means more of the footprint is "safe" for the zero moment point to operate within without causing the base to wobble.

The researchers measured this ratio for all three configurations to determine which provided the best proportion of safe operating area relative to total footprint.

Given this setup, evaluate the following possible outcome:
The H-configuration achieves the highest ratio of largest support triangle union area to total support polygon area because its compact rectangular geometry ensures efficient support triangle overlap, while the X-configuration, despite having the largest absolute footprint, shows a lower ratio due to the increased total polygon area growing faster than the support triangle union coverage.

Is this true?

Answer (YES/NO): NO